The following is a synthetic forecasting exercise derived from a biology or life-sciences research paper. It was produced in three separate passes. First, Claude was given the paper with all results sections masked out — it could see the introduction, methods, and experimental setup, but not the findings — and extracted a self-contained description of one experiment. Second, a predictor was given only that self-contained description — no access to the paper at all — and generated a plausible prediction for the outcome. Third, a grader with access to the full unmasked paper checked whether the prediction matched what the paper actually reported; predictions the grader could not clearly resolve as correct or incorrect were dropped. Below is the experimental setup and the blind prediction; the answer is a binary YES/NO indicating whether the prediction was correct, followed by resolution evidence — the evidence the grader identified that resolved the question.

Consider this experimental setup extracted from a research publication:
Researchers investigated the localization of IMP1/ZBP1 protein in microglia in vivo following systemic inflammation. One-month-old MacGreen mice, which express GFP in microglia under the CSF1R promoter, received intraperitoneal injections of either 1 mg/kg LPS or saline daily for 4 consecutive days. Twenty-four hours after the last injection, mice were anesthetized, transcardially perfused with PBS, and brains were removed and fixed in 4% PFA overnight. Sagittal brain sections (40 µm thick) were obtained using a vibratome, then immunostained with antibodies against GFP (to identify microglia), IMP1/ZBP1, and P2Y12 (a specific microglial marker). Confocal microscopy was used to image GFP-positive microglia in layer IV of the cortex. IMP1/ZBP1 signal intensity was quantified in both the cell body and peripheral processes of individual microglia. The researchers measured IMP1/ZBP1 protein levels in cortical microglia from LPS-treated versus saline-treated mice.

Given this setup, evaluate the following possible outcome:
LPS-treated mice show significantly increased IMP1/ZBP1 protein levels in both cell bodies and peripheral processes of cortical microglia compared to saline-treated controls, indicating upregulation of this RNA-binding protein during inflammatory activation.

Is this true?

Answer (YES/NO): NO